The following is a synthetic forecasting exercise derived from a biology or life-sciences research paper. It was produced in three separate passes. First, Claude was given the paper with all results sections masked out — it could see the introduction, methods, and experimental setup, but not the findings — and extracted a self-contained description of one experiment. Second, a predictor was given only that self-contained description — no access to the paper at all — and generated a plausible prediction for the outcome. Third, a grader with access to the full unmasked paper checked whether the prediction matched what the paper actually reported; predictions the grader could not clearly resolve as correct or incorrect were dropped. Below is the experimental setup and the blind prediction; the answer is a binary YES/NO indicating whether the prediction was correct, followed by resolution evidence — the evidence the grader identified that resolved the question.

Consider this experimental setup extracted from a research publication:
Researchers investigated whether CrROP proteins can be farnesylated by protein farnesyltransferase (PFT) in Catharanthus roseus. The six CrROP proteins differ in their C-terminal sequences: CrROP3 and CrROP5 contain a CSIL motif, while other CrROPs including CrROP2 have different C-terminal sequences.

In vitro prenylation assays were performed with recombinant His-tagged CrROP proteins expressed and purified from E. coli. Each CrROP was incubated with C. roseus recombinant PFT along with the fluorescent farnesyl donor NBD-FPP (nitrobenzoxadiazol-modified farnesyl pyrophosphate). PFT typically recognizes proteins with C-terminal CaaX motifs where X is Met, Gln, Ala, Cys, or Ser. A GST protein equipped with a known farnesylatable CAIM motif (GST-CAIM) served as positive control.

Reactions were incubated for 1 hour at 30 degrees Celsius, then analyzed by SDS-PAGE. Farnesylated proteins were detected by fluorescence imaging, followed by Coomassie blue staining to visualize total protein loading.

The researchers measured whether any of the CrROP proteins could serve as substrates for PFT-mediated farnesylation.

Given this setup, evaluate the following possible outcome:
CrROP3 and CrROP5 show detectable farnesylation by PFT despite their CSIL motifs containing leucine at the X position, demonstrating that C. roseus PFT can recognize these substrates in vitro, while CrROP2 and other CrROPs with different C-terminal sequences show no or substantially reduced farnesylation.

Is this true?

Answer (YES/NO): NO